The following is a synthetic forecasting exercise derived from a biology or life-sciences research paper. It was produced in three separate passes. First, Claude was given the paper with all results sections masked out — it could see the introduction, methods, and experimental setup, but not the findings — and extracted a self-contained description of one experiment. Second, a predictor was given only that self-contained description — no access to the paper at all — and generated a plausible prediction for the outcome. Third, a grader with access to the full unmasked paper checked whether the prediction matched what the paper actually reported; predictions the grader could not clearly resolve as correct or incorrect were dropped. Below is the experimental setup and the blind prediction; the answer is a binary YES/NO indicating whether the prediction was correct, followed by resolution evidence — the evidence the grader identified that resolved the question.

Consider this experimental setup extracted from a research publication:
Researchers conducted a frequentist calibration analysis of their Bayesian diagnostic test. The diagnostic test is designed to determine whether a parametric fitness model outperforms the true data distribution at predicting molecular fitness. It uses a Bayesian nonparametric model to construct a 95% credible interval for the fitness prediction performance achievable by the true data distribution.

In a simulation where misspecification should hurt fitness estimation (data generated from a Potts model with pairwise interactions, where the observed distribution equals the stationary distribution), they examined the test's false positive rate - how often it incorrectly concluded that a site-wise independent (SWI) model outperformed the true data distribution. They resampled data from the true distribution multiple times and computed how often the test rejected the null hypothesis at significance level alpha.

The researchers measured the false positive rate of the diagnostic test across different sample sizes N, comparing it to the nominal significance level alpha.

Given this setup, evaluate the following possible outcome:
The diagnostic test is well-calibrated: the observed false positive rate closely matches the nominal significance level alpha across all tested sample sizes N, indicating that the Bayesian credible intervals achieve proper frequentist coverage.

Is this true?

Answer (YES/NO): NO